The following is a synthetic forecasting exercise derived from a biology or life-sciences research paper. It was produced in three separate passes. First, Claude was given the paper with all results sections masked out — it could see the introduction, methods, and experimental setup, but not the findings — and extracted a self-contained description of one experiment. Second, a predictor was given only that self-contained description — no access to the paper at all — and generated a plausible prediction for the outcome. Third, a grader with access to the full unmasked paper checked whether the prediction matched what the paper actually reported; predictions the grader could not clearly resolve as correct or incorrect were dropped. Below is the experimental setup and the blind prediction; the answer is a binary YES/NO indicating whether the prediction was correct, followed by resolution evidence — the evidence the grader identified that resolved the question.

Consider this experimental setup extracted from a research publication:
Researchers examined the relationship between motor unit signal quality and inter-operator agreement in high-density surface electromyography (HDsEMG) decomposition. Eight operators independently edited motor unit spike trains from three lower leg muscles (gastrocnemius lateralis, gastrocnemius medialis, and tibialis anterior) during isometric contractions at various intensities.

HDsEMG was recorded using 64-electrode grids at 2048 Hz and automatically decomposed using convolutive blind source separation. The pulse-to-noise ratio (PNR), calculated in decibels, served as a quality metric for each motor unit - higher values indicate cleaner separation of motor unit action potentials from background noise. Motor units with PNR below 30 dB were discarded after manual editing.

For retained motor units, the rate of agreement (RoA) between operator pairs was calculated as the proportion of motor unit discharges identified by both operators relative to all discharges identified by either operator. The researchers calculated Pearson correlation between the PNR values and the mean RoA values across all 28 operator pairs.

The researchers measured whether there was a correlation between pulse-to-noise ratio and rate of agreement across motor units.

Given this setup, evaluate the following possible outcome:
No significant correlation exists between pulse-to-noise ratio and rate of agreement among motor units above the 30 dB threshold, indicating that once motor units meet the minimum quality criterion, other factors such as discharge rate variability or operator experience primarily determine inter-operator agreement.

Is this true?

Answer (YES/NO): NO